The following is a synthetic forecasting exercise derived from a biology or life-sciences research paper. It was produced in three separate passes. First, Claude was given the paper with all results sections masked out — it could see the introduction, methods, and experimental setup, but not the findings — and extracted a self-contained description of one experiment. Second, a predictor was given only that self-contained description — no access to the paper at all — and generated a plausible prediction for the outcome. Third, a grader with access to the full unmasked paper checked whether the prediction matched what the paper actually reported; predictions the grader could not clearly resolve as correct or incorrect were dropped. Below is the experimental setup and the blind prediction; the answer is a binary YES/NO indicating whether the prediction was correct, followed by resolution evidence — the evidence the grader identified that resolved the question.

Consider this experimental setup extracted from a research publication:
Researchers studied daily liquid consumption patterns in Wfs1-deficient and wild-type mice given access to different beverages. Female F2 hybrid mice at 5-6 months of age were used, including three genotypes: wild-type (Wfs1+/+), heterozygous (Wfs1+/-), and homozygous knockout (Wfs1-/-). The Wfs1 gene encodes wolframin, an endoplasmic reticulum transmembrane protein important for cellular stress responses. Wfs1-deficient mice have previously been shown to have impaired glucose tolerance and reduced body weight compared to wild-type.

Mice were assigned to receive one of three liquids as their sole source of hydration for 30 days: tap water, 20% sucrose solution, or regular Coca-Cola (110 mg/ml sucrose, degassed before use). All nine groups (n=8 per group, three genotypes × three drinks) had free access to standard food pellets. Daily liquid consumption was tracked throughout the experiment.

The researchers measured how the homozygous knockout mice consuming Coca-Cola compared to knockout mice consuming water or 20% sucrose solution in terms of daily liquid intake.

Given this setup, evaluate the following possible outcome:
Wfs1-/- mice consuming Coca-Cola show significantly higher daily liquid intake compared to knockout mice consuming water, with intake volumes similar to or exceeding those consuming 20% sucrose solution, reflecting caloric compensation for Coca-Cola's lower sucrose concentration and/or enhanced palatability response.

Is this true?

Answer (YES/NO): YES